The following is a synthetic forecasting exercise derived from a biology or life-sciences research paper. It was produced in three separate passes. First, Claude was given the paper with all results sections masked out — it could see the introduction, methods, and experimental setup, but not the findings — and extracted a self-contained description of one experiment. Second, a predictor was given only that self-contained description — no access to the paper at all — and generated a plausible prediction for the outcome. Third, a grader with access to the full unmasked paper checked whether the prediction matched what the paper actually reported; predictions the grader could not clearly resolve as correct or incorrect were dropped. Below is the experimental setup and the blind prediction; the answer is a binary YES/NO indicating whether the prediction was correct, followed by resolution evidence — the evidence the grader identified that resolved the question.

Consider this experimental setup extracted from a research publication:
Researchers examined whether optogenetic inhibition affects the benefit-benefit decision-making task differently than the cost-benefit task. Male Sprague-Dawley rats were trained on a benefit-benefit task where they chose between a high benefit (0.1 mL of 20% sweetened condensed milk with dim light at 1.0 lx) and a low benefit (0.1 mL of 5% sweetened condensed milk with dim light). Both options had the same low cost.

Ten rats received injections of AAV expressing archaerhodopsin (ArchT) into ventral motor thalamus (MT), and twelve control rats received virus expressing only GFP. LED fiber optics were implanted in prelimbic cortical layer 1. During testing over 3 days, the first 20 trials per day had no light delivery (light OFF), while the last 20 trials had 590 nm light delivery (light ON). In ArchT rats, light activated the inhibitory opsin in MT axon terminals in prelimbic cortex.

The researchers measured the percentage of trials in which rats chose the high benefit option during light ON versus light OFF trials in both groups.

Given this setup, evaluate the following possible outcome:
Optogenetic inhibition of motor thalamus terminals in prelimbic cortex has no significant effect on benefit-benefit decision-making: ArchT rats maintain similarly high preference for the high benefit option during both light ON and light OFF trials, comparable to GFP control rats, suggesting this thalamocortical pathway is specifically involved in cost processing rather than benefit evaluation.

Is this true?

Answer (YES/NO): NO